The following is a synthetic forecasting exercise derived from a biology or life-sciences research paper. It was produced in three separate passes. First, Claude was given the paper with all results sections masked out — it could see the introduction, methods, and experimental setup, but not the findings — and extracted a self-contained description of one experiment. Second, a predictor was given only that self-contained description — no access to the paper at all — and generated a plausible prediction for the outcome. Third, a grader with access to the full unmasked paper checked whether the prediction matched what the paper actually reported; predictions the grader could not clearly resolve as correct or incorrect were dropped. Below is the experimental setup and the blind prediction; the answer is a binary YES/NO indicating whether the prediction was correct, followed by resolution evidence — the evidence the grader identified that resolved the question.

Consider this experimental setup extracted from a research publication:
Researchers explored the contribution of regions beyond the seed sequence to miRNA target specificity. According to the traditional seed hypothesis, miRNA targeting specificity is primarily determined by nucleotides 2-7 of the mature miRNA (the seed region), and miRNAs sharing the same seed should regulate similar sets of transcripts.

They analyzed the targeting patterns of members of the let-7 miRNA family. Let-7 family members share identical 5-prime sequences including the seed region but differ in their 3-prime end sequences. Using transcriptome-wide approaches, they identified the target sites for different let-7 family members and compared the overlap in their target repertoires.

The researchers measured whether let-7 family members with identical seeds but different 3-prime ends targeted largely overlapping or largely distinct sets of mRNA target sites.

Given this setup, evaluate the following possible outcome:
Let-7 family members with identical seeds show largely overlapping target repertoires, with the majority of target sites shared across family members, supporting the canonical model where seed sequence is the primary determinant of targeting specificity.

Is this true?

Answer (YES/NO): NO